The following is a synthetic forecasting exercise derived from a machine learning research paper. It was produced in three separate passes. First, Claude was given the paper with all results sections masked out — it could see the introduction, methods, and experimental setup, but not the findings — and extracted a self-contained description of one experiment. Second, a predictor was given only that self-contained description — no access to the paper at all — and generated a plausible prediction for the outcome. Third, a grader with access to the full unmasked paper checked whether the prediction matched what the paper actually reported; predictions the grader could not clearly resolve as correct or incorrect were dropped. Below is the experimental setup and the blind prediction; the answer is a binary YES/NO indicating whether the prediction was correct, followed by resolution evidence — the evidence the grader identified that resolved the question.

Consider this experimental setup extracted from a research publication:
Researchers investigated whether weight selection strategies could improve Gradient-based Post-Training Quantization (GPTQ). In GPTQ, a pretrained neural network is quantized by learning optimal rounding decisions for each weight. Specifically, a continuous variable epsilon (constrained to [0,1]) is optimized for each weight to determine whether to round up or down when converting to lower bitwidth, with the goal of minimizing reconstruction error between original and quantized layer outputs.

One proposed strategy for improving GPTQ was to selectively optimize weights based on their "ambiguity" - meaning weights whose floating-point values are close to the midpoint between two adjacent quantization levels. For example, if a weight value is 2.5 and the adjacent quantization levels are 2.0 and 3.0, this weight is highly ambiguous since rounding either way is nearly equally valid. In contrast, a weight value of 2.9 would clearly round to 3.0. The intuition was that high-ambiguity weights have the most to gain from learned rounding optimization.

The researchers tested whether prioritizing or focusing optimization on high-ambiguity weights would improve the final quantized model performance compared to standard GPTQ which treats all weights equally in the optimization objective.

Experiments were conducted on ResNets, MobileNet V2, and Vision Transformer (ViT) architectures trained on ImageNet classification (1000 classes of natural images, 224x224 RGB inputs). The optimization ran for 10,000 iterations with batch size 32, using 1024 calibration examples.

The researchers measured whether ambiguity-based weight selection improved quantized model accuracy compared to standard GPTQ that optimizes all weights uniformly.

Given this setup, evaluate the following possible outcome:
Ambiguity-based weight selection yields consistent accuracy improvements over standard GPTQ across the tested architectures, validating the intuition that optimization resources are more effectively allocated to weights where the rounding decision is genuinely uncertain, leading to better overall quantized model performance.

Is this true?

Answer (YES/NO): NO